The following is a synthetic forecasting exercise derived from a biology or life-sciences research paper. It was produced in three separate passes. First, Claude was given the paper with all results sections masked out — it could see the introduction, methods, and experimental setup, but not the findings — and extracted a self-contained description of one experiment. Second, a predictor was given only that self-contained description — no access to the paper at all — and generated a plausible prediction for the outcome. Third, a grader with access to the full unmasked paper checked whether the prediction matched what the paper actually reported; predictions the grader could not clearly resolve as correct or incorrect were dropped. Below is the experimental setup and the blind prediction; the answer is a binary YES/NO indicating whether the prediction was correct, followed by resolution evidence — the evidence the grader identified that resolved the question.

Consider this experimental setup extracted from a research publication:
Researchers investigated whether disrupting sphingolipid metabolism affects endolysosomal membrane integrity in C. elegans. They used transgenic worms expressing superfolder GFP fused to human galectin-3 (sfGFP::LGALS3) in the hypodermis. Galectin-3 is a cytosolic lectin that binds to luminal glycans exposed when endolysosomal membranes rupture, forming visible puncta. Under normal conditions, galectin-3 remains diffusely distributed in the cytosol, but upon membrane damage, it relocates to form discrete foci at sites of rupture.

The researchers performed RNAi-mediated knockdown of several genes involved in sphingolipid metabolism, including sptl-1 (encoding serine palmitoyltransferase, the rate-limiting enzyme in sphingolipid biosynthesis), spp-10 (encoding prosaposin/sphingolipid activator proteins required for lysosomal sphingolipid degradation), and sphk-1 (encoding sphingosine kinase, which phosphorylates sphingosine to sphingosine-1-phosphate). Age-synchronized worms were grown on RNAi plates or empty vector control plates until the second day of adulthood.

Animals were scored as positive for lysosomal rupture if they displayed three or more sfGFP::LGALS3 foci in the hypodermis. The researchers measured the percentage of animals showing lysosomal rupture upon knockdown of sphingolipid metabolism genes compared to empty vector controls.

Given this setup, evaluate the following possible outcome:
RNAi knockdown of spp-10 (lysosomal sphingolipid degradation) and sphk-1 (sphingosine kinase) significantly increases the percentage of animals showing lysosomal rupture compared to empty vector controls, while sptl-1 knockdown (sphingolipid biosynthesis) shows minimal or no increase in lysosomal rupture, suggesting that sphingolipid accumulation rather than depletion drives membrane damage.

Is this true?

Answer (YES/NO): NO